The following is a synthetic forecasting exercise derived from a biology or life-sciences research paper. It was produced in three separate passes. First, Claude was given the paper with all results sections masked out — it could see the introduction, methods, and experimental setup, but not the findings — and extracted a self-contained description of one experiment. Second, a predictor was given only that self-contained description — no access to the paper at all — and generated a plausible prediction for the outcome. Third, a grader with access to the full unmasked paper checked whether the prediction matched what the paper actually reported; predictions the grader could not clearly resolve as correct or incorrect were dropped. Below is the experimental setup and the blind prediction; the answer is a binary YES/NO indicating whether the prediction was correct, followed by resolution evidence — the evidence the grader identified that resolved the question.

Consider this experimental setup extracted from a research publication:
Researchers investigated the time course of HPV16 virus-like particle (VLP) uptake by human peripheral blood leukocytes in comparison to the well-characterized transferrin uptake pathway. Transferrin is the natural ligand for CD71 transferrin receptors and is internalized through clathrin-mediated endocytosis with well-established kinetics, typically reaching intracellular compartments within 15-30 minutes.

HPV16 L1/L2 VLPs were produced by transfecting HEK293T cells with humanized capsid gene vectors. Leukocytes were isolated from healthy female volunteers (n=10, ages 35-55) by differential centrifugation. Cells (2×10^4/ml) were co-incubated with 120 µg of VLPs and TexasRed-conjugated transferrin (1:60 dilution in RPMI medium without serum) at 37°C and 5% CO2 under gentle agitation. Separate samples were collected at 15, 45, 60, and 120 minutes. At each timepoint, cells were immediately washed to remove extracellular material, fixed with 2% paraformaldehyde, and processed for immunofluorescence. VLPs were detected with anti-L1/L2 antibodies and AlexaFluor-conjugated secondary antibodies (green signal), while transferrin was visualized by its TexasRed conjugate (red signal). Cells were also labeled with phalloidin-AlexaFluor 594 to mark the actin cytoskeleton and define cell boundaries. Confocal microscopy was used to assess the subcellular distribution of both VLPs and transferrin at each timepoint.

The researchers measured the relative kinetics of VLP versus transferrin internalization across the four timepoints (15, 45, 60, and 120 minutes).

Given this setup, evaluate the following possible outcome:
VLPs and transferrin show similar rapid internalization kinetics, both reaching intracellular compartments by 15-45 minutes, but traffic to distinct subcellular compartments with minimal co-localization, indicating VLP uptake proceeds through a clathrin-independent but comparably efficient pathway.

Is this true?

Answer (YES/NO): NO